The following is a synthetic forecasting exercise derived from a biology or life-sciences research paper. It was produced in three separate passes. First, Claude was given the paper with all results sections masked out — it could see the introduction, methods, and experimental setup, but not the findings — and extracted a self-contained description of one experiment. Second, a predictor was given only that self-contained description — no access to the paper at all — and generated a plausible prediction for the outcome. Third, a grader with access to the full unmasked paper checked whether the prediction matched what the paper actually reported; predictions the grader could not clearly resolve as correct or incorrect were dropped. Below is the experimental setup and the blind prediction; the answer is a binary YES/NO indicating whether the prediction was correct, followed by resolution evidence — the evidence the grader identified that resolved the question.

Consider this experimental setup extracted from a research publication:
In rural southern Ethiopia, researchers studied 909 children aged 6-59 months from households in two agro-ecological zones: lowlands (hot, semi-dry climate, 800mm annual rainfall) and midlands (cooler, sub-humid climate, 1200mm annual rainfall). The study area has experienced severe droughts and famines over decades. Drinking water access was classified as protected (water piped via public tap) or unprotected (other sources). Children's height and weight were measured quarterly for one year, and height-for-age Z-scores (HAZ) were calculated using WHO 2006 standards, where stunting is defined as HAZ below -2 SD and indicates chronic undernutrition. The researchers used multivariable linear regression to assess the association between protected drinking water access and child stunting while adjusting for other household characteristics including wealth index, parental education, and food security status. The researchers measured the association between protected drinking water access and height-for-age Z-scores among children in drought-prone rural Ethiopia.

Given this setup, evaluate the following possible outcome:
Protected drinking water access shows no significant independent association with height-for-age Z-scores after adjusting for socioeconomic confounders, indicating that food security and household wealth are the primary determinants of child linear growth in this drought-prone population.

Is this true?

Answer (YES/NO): NO